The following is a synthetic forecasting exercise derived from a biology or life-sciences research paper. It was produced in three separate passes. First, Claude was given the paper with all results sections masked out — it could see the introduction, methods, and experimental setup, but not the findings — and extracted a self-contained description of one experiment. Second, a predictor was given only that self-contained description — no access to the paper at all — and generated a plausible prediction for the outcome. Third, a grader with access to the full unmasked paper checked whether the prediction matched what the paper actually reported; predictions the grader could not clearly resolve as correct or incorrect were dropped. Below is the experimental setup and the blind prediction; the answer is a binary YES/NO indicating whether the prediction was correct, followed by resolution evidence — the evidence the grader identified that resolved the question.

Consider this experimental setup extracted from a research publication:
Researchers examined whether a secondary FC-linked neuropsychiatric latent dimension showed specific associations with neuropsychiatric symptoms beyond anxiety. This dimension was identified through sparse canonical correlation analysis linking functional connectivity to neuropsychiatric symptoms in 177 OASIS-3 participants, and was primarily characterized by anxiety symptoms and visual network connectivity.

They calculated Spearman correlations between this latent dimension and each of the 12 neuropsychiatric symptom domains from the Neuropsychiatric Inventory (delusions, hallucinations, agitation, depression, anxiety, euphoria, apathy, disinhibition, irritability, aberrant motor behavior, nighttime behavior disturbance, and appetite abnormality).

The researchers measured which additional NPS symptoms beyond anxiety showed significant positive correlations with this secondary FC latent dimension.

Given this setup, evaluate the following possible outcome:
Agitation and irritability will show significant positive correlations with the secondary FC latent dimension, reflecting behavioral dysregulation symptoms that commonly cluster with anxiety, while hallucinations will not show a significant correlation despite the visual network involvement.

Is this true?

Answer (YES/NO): NO